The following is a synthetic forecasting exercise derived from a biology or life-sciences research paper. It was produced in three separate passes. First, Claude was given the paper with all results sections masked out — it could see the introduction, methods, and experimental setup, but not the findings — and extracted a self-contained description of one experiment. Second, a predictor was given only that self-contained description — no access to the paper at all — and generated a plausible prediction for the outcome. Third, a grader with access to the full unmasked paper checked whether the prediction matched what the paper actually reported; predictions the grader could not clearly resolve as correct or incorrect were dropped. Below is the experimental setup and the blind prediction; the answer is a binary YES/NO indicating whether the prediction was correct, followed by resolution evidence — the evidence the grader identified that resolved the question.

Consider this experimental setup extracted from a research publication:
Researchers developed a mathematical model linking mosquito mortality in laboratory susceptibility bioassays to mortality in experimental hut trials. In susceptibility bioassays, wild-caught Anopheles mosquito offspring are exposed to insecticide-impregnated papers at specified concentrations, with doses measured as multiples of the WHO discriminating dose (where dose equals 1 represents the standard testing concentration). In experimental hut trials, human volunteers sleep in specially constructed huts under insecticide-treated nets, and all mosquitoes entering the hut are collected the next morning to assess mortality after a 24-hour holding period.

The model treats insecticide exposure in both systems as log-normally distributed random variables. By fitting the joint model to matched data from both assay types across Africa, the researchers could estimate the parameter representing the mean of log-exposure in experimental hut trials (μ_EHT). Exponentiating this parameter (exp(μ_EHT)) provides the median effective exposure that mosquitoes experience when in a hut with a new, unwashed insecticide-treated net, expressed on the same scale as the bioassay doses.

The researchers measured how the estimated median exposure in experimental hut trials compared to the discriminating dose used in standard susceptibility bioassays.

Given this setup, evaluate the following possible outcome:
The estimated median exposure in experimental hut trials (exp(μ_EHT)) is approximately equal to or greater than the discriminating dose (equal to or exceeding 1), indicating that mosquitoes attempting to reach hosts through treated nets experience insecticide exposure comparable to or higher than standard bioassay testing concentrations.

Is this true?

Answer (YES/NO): NO